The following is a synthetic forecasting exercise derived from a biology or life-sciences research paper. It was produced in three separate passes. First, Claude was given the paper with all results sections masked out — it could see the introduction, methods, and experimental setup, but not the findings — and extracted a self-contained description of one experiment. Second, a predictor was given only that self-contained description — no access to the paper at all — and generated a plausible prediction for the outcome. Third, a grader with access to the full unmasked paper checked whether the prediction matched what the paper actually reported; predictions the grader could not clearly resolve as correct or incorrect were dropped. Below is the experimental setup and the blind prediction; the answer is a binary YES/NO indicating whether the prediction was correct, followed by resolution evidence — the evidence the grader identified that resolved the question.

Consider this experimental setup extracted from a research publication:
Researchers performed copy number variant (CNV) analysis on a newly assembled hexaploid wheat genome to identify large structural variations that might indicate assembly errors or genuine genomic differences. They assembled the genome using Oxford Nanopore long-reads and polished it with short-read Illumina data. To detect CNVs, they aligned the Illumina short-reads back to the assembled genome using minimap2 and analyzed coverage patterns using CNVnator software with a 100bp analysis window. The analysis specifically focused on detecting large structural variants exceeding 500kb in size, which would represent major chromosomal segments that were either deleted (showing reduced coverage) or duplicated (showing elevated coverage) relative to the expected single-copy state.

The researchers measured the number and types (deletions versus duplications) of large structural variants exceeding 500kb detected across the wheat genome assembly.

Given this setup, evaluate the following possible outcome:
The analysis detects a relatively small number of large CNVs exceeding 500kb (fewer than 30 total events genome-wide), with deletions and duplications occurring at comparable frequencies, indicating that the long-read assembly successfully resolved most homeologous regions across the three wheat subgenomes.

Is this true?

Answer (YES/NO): NO